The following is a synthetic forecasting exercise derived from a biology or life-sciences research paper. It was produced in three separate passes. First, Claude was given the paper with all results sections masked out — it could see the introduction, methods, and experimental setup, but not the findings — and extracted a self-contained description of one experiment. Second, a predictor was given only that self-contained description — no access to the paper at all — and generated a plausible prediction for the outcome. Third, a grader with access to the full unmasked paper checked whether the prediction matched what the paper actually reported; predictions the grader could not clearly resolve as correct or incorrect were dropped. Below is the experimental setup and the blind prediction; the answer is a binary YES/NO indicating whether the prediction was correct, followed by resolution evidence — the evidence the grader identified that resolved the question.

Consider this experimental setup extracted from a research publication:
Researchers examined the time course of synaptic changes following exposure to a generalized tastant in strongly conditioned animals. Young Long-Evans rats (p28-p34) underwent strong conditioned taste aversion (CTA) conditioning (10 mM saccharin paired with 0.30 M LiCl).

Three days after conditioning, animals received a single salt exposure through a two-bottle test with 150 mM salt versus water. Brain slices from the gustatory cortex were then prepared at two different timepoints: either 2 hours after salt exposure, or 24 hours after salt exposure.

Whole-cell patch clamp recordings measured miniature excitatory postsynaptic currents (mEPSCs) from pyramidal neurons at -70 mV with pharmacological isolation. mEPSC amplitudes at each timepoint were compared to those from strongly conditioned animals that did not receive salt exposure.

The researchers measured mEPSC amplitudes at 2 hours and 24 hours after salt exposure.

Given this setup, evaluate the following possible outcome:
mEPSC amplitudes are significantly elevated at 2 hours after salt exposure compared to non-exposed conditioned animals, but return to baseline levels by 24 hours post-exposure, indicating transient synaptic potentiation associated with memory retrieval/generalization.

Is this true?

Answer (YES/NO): NO